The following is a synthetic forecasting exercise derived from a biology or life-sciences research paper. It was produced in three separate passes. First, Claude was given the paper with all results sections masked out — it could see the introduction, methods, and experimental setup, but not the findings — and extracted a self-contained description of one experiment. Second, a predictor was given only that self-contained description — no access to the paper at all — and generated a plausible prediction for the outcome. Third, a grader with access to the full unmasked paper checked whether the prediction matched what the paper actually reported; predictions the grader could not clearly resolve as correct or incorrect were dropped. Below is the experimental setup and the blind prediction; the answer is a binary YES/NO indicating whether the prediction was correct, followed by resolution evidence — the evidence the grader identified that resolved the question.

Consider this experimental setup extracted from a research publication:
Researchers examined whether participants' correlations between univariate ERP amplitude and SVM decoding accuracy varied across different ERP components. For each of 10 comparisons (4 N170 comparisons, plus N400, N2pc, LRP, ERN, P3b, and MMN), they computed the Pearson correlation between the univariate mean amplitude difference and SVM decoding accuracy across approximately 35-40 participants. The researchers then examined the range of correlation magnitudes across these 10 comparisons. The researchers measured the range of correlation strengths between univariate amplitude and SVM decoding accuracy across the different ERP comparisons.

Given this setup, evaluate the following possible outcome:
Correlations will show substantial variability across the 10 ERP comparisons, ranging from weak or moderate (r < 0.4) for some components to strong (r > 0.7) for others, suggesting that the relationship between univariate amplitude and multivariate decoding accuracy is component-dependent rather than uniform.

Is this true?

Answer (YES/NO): YES